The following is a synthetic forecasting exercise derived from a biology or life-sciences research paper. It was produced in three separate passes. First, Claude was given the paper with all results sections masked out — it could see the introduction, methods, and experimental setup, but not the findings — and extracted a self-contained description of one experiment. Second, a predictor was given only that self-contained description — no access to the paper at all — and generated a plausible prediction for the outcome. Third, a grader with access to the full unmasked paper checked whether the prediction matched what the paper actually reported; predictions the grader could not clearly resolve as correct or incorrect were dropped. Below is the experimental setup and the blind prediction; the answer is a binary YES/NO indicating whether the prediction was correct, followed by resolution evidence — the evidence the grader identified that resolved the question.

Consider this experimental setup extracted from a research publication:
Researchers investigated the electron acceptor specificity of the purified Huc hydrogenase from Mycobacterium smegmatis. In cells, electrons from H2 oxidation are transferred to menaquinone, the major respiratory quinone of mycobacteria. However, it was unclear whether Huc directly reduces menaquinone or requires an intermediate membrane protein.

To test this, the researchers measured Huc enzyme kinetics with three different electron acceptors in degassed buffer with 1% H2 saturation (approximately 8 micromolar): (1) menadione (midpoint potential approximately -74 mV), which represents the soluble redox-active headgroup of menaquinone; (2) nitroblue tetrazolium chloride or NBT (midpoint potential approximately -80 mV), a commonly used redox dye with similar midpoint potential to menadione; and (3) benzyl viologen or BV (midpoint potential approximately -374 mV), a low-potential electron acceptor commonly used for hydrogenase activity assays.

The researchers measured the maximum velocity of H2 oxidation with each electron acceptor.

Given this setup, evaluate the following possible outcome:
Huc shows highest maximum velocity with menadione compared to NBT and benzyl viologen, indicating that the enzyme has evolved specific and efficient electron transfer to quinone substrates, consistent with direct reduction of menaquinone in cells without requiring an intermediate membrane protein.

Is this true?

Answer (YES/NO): YES